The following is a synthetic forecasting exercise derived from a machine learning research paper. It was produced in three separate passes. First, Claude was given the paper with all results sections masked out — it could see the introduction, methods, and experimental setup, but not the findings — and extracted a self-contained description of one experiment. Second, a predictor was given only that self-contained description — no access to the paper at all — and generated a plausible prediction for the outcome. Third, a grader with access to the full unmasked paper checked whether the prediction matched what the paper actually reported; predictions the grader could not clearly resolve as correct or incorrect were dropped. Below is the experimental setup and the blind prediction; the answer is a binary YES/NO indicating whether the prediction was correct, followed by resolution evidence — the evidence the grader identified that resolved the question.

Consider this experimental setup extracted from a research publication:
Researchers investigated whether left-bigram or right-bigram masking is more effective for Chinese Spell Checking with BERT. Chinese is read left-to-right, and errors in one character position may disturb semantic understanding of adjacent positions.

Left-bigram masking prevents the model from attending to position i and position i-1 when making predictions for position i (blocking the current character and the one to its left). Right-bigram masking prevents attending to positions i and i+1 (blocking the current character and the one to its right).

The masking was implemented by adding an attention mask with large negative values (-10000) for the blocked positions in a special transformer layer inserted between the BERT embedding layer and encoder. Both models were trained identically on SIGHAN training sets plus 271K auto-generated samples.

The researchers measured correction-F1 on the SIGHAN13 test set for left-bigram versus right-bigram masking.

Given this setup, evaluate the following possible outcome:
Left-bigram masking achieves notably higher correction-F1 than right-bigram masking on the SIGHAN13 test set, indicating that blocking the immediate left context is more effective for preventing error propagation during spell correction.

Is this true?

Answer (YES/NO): NO